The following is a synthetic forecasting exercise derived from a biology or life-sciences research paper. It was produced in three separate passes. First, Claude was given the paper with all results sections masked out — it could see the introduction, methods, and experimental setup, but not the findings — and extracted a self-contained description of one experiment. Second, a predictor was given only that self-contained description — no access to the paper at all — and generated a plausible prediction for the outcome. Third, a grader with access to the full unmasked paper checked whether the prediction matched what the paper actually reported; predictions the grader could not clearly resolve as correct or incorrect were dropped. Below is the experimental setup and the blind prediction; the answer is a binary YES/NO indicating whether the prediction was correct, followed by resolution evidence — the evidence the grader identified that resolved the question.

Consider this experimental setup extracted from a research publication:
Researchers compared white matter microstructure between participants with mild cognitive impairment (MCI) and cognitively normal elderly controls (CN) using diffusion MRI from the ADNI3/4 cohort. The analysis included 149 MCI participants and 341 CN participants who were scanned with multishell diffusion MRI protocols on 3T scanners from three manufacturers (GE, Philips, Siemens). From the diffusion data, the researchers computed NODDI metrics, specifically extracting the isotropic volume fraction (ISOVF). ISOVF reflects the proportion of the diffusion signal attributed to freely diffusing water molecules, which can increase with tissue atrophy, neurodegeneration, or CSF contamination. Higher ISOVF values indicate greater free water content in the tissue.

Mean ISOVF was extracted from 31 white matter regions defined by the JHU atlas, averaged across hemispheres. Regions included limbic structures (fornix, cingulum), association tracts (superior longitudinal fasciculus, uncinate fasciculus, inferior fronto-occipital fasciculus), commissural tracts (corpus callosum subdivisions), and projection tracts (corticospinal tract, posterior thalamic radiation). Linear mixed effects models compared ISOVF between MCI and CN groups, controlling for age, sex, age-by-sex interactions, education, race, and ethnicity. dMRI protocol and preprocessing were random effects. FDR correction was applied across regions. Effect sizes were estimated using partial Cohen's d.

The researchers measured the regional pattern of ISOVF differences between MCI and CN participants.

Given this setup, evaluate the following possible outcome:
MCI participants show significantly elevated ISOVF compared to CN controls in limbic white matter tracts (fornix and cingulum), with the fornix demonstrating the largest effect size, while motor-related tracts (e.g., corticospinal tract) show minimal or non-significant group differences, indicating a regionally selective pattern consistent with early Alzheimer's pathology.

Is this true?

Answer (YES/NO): NO